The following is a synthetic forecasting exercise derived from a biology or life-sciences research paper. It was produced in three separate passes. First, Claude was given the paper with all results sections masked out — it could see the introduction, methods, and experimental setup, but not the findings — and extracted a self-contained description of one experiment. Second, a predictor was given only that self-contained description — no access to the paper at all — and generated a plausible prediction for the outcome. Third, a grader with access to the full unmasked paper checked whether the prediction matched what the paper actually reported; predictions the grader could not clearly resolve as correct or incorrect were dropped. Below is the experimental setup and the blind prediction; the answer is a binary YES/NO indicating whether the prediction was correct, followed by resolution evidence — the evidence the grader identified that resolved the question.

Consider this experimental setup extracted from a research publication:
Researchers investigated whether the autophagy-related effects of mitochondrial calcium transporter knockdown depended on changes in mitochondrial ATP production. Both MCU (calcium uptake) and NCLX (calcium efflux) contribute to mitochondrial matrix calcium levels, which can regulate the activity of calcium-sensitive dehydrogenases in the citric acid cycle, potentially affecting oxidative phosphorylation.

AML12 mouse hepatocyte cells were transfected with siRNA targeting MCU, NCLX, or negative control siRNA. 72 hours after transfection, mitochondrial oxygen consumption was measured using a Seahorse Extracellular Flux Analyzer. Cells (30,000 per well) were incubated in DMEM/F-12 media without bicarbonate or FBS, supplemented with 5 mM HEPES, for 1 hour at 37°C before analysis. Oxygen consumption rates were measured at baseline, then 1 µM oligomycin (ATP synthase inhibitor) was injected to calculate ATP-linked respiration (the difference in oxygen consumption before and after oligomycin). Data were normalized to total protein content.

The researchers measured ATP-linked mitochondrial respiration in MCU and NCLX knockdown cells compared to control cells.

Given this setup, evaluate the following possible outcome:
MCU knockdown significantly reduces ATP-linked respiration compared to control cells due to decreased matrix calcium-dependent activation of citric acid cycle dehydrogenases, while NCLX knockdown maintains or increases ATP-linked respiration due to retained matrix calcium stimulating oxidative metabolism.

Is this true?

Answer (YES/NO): NO